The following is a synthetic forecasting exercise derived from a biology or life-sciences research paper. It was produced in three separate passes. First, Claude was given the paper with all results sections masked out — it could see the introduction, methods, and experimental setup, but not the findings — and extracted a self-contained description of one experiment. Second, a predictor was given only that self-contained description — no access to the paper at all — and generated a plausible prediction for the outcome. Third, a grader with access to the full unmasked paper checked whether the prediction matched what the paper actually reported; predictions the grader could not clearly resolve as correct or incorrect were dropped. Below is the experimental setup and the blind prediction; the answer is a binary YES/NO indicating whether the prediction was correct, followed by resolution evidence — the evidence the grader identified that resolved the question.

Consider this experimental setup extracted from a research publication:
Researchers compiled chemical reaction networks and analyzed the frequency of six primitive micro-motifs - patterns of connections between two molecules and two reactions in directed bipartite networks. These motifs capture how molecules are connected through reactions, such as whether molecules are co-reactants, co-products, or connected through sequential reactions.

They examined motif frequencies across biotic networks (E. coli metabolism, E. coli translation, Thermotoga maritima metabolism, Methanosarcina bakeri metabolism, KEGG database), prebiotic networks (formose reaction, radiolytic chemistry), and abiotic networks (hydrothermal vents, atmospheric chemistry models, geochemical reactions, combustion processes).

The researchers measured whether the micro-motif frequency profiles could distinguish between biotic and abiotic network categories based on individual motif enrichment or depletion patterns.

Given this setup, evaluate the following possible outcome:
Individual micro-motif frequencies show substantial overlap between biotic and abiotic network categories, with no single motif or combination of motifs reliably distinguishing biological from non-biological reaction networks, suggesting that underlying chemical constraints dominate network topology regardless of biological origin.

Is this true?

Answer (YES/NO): YES